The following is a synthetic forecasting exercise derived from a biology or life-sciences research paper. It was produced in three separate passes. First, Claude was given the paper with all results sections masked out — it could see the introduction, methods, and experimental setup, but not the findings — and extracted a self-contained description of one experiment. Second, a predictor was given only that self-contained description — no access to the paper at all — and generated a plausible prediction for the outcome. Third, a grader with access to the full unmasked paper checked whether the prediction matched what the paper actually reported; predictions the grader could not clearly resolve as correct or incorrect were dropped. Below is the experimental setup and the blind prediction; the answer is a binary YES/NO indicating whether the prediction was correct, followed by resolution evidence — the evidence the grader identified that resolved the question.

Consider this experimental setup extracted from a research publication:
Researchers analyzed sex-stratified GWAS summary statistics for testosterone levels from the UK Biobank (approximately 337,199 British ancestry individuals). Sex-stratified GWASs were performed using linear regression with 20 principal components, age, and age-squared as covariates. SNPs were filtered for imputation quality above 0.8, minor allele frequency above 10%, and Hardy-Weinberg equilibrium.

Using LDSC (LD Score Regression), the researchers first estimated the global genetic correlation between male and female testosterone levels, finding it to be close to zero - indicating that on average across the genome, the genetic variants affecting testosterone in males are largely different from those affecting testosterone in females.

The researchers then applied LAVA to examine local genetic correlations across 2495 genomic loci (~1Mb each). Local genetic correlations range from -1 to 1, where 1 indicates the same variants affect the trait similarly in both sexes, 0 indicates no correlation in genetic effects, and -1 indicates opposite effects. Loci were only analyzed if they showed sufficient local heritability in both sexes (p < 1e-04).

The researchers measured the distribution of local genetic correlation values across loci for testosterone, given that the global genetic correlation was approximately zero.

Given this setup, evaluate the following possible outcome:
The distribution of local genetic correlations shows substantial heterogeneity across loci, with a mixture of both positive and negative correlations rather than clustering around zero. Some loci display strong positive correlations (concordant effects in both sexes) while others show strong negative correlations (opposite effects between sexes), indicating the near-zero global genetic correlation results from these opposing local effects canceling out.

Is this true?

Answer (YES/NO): YES